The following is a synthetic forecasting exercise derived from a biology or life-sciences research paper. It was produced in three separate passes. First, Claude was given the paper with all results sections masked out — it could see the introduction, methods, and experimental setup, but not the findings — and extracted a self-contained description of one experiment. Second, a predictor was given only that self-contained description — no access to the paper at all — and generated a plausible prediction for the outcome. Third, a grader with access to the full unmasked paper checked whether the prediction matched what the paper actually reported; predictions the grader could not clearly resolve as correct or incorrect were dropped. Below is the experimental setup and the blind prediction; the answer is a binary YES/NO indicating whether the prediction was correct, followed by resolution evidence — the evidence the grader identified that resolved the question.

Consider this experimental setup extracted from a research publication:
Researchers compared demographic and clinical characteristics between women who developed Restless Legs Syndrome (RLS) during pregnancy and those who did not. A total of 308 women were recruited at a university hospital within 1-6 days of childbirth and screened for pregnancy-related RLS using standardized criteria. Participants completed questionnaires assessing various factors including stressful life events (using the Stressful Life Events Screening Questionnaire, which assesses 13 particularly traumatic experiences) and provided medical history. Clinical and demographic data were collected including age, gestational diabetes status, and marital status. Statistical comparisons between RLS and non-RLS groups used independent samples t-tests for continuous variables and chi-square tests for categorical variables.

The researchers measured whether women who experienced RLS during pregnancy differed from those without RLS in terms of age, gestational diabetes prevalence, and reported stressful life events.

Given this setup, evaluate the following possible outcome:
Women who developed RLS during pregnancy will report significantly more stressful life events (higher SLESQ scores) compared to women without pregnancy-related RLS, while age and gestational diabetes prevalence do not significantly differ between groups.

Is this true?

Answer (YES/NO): NO